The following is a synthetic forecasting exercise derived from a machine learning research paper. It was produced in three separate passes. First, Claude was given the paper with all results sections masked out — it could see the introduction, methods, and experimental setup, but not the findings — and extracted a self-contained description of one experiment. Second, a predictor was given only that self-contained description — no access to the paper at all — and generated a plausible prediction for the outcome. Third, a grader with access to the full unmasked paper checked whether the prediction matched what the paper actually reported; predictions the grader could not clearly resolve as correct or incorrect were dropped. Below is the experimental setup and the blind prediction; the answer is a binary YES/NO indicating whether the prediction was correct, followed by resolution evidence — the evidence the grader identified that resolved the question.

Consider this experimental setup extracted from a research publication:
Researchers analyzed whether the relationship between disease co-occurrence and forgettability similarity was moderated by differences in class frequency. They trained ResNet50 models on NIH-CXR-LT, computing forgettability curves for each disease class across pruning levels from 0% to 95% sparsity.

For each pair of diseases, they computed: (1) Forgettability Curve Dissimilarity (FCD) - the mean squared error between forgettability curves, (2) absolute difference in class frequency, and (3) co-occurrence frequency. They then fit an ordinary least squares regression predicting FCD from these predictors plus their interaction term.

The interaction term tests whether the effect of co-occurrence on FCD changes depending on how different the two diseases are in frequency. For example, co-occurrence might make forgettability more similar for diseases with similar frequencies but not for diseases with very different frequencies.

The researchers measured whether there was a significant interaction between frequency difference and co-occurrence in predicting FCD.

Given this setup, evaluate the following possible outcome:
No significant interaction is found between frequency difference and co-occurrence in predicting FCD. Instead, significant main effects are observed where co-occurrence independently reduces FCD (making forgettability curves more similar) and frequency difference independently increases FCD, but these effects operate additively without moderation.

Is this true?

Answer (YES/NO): NO